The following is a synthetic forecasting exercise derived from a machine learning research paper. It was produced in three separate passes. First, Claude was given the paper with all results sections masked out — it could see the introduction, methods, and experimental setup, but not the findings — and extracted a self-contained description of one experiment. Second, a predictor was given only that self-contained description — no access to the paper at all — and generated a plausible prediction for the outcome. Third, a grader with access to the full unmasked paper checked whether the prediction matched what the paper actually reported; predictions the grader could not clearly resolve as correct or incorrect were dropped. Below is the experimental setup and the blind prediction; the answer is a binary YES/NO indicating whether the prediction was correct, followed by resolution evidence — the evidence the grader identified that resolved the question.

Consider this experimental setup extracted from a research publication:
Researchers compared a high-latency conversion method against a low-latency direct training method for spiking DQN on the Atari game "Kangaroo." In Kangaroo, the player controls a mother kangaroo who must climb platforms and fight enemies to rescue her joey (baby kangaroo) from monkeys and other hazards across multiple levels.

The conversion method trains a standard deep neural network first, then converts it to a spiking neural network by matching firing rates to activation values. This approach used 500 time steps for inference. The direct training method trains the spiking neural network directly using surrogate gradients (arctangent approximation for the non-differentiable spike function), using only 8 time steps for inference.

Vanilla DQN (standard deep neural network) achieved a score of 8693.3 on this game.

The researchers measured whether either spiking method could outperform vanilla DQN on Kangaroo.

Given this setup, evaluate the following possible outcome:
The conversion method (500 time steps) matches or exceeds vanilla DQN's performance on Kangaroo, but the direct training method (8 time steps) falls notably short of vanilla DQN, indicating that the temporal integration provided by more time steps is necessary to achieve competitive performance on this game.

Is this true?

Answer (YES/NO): YES